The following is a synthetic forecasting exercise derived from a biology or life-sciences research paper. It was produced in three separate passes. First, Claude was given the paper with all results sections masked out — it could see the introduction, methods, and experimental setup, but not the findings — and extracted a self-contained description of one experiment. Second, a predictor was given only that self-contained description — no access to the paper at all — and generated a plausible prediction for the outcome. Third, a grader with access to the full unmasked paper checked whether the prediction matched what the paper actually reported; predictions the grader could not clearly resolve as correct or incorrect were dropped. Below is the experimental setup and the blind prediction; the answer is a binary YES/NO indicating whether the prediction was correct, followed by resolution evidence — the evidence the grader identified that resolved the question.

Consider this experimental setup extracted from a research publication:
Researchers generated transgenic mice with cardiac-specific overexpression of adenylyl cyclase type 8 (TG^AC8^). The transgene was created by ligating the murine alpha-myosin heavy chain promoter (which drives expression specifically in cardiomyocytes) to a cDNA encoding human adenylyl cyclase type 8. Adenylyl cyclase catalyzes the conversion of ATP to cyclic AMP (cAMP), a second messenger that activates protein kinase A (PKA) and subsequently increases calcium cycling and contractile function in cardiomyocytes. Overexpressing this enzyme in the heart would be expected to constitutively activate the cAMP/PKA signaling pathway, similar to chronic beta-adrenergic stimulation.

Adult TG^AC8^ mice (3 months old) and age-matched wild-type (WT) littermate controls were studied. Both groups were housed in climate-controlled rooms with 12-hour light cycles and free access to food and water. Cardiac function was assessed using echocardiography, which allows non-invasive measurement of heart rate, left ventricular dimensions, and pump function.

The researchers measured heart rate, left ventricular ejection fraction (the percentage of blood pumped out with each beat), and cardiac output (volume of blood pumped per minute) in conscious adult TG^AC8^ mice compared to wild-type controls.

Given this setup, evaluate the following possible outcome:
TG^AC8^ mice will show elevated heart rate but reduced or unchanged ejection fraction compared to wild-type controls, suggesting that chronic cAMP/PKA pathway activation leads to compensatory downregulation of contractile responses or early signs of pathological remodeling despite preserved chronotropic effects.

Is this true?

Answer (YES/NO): NO